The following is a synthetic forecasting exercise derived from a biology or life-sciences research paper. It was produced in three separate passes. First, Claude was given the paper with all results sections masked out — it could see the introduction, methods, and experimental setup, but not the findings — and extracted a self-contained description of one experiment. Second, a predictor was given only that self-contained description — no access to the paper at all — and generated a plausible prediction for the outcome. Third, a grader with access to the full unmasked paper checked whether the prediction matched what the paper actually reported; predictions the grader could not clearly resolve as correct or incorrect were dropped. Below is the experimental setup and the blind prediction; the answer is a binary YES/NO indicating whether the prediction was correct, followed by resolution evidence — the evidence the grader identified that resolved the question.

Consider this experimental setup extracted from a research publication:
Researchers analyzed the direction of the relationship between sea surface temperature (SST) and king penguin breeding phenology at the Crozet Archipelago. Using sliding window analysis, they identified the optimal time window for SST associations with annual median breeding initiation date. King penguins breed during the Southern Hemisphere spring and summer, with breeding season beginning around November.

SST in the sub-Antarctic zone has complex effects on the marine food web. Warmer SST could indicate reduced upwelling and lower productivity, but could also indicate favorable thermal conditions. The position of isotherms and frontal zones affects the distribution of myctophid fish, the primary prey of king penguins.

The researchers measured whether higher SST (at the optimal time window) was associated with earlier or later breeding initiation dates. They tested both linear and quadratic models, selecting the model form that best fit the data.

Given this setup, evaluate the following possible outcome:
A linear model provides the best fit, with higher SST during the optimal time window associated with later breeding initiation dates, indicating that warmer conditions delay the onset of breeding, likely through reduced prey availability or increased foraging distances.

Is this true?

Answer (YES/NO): NO